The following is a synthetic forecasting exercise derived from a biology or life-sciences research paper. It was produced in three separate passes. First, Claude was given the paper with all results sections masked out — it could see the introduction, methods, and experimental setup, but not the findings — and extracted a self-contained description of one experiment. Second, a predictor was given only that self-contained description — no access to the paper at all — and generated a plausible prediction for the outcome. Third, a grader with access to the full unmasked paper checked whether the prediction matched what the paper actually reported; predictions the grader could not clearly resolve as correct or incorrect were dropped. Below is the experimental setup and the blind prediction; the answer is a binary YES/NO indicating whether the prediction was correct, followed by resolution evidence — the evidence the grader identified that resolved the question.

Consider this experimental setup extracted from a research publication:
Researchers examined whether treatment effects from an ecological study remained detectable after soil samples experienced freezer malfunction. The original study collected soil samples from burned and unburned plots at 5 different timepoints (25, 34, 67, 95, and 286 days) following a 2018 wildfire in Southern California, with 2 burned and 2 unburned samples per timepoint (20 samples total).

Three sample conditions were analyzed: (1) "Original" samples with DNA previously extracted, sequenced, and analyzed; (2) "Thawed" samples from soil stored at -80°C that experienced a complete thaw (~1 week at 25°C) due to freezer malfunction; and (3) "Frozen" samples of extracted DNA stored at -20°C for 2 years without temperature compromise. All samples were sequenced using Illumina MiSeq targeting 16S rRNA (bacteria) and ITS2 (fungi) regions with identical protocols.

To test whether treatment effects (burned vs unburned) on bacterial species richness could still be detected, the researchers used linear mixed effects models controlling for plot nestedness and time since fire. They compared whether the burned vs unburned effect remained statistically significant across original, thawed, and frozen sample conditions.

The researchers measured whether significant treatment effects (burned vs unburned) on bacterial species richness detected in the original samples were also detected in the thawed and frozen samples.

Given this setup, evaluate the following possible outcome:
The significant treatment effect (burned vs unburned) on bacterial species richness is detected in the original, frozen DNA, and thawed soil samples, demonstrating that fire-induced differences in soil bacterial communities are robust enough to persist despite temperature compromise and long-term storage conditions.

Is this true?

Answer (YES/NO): NO